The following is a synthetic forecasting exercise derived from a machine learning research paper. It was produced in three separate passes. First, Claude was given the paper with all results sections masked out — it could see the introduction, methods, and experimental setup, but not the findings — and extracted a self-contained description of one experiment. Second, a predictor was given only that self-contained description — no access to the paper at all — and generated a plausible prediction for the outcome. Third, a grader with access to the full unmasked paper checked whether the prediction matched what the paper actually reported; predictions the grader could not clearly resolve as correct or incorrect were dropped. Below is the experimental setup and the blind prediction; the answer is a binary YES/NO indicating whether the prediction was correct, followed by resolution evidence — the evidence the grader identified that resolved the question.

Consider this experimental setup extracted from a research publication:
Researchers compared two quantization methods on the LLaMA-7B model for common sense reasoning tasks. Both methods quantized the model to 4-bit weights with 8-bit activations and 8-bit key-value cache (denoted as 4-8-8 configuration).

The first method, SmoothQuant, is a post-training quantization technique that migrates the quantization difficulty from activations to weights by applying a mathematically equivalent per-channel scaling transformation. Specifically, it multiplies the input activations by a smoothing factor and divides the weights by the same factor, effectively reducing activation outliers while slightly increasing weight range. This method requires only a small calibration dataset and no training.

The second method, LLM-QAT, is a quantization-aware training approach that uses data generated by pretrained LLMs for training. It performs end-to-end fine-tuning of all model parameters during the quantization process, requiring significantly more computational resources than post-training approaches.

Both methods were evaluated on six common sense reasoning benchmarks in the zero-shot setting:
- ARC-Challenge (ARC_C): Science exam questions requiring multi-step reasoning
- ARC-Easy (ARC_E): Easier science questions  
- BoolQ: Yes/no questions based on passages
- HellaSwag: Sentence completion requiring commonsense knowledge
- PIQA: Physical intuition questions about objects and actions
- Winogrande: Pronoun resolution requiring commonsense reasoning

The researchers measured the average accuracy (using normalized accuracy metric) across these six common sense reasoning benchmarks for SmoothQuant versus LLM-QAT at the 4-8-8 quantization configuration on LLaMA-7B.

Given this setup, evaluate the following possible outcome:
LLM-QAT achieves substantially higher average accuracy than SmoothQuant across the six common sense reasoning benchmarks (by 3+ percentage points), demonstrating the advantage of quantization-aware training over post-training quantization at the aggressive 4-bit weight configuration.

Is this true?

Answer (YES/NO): YES